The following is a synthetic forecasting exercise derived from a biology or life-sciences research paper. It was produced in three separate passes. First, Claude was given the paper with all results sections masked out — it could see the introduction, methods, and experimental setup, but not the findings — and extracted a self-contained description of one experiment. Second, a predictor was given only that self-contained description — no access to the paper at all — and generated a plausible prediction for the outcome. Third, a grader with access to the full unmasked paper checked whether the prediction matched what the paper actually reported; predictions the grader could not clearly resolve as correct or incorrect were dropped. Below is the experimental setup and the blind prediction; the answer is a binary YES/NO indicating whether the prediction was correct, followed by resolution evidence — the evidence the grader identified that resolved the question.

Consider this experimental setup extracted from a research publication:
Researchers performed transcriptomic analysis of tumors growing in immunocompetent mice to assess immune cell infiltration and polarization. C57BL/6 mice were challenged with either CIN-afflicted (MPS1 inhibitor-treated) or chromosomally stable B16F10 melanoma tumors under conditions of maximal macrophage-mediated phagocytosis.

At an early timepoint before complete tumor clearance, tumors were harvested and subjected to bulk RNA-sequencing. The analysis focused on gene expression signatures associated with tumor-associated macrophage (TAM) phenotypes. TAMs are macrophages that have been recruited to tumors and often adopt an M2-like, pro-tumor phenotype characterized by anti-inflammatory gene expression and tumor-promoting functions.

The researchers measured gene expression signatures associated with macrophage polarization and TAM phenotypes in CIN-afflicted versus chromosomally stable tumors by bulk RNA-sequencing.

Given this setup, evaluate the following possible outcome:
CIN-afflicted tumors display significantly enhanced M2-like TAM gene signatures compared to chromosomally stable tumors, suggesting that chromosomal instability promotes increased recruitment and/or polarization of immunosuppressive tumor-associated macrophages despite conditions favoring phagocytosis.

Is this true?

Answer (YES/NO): NO